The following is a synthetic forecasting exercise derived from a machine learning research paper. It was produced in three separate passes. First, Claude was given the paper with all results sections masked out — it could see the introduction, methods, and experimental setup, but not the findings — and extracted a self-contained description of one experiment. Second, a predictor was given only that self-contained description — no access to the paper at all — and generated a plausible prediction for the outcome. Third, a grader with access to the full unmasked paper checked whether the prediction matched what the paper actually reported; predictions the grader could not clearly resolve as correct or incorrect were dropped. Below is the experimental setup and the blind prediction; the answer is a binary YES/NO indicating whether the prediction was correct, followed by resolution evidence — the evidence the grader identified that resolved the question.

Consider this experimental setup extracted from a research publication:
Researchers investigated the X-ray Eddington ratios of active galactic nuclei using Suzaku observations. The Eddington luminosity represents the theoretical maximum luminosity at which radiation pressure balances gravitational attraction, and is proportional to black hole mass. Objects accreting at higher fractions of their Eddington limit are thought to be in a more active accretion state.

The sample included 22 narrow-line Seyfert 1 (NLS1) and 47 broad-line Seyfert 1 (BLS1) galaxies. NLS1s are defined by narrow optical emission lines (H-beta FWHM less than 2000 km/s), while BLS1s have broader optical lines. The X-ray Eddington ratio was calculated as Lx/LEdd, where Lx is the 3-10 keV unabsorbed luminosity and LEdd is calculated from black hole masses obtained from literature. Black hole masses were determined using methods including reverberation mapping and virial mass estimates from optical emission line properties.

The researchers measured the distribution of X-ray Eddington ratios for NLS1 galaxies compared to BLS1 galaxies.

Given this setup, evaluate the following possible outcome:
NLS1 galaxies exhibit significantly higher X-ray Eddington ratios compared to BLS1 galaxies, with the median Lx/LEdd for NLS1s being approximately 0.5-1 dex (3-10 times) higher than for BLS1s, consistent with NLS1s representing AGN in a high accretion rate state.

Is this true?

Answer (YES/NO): YES